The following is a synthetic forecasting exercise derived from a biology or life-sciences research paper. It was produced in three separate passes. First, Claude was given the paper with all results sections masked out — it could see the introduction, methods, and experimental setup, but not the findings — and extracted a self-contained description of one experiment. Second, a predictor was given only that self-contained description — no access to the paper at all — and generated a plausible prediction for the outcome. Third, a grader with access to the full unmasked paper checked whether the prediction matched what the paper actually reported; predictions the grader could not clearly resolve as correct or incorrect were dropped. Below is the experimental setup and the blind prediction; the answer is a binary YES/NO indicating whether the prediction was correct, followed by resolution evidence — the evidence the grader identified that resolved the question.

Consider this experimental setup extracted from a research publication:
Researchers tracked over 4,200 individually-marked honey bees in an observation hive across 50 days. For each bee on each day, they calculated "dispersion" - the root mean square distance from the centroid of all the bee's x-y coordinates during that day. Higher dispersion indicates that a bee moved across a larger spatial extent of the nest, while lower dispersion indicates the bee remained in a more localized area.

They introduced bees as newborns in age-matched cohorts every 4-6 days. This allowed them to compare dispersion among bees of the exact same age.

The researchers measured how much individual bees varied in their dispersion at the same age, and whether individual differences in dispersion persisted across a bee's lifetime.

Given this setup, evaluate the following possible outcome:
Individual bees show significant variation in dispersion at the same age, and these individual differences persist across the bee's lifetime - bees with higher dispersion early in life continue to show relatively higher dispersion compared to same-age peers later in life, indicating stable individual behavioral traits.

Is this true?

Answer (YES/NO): YES